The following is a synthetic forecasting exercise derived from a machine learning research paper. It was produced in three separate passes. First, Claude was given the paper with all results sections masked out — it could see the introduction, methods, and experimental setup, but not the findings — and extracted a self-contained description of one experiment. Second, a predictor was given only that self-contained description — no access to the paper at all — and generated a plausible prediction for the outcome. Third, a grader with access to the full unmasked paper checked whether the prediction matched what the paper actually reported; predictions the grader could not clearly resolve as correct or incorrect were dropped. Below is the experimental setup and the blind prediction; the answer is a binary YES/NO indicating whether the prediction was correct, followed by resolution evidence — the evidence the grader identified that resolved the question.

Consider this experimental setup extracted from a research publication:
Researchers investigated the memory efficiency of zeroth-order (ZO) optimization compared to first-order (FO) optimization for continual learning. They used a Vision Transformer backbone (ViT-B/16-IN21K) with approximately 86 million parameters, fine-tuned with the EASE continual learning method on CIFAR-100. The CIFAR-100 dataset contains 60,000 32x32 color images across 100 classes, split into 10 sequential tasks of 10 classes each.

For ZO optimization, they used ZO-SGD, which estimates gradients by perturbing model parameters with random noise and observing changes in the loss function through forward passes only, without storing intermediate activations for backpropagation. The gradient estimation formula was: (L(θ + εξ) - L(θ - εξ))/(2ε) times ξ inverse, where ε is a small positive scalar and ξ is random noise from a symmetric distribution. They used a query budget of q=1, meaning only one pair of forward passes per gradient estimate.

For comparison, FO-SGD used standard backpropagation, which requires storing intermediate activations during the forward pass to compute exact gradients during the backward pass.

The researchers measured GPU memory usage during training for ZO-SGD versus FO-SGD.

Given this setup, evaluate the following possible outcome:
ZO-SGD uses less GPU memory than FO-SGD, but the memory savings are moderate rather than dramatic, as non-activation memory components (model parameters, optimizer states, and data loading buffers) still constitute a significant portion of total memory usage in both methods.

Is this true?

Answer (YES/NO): NO